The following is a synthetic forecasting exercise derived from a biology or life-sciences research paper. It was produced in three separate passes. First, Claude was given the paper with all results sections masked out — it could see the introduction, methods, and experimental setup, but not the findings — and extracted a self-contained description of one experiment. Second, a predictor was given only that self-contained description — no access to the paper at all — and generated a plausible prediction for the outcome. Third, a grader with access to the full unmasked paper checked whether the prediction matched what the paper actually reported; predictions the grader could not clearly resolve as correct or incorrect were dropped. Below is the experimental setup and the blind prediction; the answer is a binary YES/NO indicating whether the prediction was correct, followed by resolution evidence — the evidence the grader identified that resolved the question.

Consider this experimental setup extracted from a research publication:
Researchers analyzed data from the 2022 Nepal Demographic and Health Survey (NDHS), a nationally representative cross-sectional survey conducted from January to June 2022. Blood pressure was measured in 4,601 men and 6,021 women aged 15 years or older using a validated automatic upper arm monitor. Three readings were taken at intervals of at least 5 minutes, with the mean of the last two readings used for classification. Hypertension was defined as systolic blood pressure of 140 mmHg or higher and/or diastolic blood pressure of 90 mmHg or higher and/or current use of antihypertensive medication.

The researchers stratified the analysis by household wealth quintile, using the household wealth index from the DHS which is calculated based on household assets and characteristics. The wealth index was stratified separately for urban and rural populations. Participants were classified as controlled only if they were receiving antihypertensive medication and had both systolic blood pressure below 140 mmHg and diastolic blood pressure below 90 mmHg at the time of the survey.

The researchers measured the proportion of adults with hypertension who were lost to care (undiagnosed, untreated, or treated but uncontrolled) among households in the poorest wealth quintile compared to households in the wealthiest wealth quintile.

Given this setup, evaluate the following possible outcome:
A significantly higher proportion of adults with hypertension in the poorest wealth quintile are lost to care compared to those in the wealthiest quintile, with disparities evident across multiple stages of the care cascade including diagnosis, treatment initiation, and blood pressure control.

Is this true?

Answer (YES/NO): YES